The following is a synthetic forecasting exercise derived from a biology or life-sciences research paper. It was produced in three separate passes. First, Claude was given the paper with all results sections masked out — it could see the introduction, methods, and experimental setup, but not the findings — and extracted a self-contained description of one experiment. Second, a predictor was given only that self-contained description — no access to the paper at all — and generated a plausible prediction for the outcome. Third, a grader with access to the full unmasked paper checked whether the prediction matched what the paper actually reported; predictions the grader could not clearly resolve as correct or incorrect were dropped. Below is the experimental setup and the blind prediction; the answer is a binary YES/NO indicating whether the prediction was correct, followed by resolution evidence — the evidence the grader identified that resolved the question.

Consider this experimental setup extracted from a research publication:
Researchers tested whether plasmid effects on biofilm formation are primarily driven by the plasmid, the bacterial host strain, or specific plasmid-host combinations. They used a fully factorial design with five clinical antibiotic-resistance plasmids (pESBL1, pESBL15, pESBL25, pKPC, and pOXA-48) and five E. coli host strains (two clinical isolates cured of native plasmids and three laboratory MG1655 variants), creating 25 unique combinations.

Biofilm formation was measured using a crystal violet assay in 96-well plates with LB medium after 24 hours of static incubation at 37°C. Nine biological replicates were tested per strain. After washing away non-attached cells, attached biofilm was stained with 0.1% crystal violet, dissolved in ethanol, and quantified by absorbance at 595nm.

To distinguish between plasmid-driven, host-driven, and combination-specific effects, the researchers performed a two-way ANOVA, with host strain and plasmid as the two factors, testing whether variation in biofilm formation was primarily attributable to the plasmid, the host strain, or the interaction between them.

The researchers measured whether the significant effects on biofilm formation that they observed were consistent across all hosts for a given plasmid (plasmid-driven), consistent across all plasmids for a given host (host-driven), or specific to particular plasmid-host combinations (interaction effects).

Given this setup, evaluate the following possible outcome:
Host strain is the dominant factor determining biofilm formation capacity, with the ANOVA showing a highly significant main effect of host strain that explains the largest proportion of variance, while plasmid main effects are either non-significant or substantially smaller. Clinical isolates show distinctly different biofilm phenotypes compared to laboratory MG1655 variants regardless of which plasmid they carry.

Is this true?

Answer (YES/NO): NO